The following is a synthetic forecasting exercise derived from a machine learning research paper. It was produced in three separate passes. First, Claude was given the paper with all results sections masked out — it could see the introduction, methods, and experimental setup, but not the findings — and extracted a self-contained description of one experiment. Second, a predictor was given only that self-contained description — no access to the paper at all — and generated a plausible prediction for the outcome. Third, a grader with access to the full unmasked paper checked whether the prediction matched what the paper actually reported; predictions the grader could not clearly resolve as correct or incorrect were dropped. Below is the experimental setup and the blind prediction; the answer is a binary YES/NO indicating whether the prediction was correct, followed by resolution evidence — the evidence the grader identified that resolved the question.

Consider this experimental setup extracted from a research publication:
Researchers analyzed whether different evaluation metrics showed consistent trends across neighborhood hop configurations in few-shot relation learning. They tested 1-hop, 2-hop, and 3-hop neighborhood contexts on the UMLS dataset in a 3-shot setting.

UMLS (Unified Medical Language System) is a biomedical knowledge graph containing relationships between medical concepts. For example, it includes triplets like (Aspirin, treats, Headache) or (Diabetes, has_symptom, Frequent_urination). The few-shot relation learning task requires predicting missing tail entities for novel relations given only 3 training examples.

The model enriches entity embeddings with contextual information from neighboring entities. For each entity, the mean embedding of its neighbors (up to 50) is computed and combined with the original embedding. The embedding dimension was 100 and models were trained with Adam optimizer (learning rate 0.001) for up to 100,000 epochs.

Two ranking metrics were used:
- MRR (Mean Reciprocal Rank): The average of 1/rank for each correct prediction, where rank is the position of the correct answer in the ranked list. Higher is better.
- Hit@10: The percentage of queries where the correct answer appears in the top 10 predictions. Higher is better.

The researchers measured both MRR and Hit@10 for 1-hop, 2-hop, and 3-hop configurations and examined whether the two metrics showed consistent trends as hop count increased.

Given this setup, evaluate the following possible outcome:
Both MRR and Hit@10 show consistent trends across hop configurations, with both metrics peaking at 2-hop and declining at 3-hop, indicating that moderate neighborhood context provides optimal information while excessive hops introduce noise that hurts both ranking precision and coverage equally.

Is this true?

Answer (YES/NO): NO